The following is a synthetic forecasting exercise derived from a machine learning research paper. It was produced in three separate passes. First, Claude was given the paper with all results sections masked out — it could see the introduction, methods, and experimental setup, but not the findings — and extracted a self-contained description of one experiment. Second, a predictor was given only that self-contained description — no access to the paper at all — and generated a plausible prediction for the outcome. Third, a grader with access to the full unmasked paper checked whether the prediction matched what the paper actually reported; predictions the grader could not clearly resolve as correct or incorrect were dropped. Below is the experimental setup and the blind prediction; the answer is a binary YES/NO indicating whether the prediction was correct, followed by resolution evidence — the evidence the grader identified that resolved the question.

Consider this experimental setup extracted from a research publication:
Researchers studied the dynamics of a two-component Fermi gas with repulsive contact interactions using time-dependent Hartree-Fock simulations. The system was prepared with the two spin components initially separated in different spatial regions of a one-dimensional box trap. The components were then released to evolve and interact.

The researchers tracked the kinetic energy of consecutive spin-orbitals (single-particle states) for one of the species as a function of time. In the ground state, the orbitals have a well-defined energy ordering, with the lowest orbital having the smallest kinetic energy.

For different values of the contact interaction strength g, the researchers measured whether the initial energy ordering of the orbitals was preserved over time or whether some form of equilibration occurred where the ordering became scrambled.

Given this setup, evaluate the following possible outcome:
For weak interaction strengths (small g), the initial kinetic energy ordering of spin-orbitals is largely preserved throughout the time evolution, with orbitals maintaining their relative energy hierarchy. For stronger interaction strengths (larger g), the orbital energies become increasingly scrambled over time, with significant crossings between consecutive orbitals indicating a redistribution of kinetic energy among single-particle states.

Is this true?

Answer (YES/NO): NO